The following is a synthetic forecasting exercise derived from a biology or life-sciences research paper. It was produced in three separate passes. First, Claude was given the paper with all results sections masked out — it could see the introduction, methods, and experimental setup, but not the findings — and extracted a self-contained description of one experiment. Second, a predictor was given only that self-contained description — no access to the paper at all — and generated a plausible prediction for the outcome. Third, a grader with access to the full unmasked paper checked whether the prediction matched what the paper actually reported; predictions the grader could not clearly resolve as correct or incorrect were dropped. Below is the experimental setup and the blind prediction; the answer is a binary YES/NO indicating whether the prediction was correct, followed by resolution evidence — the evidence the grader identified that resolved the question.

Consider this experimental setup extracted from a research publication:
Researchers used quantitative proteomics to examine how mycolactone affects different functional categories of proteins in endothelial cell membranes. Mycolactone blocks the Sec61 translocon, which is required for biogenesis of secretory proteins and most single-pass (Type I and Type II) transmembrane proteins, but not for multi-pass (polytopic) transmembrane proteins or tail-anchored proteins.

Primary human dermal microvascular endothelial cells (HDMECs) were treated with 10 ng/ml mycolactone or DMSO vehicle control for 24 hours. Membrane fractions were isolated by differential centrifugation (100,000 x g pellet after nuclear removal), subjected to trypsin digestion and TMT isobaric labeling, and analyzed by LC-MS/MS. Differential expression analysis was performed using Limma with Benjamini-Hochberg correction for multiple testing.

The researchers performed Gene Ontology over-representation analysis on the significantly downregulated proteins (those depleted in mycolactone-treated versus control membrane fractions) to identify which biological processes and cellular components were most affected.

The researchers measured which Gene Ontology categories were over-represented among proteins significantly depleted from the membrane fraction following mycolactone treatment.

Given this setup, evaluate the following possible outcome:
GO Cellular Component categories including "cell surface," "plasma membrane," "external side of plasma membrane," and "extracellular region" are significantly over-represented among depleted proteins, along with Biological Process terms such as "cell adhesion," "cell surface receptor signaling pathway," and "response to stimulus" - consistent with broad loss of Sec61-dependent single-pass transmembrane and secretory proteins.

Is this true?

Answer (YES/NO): NO